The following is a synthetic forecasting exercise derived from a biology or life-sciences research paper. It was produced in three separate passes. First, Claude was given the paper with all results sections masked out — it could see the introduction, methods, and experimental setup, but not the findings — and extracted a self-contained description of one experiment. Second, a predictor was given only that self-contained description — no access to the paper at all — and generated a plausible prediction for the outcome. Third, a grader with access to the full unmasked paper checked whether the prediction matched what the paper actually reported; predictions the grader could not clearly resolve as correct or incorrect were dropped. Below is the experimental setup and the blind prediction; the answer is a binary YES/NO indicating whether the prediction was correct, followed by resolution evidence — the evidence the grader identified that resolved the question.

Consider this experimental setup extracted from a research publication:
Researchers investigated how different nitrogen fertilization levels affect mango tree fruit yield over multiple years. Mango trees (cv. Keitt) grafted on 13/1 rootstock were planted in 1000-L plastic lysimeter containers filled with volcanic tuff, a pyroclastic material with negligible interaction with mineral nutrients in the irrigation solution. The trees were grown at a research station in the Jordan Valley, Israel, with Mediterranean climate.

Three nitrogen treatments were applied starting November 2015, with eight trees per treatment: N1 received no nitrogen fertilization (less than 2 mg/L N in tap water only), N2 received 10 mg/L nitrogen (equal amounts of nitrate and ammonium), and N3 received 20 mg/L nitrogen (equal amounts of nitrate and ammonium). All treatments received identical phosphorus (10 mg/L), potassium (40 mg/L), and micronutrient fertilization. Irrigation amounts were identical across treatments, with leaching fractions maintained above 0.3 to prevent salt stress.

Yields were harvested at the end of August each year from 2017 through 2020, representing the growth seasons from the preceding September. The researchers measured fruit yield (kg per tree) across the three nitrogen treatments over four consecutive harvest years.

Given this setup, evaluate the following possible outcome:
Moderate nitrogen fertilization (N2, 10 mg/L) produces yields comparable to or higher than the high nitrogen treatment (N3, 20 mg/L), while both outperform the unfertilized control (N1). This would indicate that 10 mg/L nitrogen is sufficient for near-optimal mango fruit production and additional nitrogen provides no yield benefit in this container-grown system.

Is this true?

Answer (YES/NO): NO